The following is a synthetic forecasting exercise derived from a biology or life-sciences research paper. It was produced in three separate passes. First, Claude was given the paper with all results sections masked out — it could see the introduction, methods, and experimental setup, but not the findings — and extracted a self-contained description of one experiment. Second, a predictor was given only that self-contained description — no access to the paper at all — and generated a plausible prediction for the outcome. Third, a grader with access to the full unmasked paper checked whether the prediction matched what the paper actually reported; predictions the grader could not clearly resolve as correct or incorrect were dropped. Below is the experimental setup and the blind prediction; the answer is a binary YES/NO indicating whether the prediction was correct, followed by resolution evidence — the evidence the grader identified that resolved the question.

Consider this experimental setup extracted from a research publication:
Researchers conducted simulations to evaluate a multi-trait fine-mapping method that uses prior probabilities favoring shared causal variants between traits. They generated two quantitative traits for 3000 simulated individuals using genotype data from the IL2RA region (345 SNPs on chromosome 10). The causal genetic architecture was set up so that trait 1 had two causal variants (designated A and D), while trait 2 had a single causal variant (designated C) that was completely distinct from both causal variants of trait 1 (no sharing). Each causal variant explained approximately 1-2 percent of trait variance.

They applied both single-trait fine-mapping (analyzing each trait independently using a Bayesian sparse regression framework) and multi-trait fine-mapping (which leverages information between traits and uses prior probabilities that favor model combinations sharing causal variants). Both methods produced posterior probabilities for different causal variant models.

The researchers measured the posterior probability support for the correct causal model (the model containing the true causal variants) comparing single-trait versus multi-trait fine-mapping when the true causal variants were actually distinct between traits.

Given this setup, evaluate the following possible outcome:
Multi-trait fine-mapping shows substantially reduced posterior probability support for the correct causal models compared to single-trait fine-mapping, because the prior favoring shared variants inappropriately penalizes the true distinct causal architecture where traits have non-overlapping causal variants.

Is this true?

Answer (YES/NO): NO